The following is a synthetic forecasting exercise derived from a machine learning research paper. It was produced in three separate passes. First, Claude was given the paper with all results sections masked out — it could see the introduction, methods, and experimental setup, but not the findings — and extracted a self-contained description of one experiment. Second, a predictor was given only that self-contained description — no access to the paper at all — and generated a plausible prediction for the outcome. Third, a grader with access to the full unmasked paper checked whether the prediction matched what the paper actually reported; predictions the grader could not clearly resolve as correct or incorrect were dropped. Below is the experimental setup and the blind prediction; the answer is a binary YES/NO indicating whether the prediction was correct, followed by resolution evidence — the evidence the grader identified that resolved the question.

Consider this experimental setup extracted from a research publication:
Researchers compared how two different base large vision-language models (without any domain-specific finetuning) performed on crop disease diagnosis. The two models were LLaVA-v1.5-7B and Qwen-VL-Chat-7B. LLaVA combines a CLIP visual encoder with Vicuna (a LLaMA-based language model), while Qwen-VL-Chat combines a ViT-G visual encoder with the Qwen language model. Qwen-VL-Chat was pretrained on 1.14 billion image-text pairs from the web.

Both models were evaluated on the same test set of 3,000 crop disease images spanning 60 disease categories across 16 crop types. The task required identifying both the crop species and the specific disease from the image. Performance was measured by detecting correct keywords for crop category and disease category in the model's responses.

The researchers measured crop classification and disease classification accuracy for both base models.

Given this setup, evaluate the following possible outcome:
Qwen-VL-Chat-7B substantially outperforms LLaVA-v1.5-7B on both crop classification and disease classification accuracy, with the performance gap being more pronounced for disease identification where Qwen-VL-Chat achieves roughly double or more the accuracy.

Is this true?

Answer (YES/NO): NO